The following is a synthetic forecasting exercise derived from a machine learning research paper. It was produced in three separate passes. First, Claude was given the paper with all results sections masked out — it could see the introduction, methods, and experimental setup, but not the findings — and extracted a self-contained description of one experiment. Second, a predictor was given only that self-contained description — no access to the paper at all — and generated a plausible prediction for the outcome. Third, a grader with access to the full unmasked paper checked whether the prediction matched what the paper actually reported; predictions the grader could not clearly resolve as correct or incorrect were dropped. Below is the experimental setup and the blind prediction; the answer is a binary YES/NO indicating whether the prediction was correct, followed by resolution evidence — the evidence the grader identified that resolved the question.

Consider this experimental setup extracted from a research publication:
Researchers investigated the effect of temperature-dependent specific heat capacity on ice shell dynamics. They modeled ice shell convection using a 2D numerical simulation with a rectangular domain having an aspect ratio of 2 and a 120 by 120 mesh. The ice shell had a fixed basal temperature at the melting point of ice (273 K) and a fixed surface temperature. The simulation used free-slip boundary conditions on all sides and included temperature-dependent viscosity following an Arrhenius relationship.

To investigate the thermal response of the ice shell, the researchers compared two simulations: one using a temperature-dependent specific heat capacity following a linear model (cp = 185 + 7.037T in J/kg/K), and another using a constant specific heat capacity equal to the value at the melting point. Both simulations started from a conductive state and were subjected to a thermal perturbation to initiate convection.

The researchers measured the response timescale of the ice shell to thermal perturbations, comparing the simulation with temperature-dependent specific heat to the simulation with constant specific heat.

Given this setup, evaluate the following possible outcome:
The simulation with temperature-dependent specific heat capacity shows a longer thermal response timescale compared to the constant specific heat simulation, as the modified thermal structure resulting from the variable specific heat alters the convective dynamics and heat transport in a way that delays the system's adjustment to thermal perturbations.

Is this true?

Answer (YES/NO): NO